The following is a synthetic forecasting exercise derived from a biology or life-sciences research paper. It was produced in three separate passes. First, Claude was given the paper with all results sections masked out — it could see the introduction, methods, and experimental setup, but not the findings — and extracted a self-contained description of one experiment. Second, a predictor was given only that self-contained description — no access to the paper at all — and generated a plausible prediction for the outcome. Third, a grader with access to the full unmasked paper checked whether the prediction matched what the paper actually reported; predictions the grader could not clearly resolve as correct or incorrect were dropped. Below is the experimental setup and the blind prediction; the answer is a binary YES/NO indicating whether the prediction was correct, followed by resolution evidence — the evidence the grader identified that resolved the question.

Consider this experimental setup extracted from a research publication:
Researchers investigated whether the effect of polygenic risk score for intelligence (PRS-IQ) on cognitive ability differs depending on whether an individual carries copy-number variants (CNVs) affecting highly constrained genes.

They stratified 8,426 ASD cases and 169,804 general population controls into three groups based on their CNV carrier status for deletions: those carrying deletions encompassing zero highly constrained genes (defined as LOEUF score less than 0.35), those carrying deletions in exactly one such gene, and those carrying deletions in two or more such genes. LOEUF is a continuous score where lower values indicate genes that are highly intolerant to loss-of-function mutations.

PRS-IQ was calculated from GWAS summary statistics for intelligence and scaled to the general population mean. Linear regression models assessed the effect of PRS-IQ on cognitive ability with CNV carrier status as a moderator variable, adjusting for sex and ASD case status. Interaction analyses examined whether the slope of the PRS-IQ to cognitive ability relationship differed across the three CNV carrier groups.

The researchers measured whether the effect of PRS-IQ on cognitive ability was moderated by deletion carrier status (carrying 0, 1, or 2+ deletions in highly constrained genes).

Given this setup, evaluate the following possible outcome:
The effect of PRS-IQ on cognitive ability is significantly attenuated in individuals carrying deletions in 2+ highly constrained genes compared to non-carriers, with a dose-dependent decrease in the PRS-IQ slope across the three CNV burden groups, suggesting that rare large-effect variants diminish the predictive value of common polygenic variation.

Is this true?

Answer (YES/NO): YES